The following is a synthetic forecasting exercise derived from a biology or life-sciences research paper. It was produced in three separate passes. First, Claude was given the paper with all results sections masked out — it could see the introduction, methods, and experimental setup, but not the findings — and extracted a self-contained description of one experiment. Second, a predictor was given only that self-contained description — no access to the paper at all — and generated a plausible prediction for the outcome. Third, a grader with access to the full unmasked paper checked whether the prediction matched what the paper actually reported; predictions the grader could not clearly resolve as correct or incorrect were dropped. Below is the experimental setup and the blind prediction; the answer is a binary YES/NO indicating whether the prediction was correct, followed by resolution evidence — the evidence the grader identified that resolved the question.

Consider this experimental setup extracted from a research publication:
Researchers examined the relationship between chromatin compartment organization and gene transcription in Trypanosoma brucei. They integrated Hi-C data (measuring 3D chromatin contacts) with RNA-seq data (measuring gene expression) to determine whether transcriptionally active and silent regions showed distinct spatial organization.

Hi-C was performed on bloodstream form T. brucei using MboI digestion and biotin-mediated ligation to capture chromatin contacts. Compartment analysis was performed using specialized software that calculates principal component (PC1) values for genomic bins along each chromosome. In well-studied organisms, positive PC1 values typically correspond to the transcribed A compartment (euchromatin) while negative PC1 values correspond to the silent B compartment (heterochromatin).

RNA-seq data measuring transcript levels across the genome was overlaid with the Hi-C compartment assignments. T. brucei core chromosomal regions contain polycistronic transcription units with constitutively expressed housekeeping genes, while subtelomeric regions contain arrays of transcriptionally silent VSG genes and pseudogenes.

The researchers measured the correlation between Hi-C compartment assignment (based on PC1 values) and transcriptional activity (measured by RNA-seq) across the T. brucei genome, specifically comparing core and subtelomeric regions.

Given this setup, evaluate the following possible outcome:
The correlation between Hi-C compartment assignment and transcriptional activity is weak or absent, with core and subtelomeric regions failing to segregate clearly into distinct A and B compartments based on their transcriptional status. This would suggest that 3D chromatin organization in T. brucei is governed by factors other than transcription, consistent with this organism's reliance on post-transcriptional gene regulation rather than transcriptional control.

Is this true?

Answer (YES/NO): NO